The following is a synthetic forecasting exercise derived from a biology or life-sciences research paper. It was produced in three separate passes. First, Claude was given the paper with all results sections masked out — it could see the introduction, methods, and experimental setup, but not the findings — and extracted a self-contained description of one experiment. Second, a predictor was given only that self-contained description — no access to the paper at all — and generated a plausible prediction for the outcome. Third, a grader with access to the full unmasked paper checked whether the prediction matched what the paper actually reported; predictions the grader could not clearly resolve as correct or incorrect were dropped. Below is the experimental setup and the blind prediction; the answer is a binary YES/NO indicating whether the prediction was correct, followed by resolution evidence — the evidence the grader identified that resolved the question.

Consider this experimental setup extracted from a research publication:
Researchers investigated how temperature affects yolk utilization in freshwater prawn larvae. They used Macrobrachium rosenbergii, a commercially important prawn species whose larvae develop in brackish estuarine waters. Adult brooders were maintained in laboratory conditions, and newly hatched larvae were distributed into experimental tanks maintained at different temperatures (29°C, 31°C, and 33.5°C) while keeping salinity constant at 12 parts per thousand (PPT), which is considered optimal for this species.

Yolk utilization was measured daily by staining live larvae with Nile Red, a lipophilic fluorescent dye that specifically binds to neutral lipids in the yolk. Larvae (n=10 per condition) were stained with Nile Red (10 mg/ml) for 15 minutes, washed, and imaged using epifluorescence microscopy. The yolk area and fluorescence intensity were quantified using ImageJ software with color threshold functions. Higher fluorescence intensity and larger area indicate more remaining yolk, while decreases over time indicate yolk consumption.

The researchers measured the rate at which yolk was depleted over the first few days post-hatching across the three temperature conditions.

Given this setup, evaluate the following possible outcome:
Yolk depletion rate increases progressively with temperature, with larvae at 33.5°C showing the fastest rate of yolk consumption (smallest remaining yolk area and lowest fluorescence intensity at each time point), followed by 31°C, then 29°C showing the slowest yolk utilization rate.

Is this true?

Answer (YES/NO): NO